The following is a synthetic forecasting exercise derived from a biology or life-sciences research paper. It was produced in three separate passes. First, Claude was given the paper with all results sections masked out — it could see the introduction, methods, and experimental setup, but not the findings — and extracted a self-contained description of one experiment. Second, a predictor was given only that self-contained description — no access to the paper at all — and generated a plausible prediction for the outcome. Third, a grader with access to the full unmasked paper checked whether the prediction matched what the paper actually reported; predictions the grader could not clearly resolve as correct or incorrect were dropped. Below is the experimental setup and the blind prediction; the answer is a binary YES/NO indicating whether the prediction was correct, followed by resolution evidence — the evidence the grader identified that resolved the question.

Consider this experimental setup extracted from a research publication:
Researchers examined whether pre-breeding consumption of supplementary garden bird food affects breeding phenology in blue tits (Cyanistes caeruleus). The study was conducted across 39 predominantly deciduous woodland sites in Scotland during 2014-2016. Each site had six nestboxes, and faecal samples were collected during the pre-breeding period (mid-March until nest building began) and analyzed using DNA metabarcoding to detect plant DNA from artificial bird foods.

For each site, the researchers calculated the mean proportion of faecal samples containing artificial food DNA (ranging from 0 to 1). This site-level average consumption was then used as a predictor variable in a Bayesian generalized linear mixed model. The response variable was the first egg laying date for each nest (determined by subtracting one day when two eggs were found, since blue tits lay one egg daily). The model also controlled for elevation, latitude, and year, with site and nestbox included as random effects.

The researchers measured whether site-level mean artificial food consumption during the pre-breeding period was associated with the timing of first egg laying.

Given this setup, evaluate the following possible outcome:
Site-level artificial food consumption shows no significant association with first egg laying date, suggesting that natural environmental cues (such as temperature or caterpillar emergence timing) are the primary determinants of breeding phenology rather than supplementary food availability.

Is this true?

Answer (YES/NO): NO